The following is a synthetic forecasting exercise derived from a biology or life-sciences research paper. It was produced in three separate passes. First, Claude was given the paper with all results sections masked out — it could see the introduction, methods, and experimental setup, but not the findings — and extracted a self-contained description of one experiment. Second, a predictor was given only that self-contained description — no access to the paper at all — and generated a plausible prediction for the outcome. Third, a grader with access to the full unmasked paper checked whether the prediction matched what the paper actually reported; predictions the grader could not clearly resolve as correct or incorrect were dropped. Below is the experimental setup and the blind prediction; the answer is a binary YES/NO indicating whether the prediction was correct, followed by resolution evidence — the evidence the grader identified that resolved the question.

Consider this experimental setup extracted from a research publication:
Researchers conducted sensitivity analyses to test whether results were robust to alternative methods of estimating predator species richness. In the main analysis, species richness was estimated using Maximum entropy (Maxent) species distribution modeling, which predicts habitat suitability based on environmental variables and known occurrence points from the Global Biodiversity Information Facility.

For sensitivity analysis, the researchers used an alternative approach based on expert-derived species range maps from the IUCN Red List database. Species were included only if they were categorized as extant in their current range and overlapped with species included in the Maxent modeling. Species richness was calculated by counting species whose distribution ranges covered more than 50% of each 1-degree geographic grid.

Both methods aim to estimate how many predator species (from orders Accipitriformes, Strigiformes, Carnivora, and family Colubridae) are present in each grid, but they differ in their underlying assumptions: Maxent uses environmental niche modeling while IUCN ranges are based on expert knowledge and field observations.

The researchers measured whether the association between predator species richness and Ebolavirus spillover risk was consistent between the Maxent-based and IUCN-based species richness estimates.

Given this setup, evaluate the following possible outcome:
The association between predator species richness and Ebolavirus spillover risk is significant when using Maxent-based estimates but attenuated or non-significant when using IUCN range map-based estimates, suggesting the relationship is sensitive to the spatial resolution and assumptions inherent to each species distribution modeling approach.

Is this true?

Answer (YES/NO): NO